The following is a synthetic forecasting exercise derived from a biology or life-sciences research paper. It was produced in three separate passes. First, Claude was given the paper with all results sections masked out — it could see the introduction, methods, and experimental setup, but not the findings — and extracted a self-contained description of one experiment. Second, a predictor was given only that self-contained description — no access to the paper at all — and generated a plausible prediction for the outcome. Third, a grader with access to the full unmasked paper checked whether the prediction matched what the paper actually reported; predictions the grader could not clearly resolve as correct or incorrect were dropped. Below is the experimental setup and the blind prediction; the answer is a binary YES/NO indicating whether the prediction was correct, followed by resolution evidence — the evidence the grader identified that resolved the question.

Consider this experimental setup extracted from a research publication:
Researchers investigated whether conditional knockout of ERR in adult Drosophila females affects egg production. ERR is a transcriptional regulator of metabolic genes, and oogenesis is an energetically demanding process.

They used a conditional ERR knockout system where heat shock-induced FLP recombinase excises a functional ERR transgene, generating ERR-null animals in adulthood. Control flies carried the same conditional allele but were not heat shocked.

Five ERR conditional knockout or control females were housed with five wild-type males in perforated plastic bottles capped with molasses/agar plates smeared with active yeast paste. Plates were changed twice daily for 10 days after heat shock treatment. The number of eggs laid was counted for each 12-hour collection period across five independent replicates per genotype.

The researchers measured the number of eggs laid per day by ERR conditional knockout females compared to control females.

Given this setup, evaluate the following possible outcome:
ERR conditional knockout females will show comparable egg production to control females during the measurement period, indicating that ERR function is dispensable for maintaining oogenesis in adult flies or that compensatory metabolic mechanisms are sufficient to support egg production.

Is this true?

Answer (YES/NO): NO